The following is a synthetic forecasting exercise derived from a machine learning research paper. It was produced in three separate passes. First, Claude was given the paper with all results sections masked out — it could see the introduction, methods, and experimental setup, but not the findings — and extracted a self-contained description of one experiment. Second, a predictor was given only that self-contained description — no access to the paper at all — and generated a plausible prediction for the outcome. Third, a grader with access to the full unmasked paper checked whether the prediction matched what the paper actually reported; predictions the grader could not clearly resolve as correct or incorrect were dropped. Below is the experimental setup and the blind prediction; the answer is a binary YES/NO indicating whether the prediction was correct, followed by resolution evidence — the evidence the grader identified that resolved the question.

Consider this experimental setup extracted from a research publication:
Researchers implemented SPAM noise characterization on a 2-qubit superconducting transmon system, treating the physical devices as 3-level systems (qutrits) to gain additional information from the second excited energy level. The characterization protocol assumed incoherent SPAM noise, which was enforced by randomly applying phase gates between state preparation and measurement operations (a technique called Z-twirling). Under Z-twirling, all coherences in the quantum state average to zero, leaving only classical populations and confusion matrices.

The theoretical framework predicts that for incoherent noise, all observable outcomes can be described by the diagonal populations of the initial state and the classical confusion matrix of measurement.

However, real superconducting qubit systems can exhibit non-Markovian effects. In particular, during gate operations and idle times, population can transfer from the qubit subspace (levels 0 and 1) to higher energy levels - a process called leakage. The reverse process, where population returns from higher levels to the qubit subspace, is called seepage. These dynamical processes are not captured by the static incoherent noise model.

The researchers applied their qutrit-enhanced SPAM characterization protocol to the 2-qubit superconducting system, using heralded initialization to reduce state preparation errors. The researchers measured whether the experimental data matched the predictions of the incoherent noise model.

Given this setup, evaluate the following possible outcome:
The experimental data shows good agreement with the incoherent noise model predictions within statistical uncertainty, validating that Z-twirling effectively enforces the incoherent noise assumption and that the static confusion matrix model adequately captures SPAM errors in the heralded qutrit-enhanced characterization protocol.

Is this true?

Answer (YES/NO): NO